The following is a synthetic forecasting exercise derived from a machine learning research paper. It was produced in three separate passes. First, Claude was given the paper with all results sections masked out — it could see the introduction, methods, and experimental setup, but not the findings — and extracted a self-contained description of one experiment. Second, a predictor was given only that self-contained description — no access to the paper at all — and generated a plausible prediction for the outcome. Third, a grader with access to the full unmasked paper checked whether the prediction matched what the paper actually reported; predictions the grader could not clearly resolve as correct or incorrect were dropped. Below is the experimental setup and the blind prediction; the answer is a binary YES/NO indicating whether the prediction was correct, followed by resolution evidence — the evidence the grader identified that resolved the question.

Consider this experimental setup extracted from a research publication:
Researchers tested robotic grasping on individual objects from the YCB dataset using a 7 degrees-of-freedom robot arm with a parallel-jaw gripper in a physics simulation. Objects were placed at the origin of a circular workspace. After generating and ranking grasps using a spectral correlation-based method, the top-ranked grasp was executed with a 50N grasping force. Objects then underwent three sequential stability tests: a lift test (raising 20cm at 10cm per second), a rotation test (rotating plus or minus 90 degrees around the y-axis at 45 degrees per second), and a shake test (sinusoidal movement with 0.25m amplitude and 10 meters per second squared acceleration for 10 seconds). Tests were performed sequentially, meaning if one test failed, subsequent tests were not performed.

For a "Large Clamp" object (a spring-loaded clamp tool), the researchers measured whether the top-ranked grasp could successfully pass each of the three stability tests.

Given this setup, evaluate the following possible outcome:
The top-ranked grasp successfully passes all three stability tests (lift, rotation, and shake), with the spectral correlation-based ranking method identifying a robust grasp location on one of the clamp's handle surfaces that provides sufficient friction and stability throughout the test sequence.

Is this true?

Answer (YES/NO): NO